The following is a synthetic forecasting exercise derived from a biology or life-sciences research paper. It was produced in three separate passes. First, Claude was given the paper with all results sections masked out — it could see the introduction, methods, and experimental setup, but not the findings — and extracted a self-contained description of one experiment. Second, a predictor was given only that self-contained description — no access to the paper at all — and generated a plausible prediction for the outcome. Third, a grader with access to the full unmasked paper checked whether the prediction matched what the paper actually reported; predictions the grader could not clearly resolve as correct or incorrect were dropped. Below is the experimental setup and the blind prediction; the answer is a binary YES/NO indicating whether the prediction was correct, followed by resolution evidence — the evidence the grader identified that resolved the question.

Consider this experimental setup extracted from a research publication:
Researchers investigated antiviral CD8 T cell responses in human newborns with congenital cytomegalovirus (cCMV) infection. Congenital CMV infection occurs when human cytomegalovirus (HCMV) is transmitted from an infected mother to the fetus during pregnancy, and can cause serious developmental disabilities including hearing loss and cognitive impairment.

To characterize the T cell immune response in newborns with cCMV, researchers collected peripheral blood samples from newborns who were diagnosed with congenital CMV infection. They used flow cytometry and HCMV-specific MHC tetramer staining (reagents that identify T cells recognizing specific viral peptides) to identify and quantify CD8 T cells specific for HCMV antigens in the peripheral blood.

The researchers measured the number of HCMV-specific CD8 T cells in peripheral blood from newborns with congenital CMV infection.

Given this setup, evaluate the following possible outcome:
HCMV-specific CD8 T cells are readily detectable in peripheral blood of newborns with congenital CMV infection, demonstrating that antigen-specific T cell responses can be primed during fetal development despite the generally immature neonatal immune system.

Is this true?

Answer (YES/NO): NO